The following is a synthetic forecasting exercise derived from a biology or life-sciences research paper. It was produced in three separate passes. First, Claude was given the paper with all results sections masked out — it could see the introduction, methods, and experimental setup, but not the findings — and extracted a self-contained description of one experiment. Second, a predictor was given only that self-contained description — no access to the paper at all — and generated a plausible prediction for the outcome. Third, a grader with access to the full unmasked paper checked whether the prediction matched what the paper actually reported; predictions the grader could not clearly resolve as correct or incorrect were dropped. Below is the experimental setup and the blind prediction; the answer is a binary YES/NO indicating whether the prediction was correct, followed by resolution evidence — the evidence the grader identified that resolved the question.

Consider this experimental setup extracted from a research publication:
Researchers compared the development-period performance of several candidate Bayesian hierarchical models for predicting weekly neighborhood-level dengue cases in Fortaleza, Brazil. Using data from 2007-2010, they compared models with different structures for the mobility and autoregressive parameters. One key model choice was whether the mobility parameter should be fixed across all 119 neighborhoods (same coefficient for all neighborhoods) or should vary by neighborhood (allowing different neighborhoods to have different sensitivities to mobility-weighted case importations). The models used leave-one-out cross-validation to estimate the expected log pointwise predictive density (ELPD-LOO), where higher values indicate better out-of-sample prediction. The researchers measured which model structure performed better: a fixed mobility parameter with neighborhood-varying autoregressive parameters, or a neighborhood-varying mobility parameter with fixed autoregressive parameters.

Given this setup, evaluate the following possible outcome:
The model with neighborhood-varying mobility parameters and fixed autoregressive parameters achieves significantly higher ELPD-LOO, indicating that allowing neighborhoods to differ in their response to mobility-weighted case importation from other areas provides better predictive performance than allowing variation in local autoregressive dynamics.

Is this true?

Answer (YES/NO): NO